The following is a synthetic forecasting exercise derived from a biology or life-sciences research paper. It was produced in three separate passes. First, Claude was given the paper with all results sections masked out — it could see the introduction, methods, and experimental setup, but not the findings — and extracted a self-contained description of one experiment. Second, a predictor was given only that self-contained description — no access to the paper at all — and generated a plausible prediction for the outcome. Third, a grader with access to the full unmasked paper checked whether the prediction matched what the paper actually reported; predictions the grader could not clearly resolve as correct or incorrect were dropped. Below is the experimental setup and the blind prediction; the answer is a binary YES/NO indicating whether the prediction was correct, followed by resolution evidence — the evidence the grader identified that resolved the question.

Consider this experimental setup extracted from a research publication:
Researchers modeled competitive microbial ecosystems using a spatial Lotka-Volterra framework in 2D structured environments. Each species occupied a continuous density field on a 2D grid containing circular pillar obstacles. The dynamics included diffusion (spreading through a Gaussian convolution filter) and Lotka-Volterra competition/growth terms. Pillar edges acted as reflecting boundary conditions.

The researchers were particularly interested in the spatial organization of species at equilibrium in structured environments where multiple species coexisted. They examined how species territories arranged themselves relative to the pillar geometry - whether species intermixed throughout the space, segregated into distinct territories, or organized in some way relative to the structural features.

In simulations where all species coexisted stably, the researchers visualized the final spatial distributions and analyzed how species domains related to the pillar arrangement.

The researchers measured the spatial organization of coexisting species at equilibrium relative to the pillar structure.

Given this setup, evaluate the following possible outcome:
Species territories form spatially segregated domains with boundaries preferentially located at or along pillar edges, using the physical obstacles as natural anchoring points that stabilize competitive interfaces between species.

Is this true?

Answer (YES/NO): YES